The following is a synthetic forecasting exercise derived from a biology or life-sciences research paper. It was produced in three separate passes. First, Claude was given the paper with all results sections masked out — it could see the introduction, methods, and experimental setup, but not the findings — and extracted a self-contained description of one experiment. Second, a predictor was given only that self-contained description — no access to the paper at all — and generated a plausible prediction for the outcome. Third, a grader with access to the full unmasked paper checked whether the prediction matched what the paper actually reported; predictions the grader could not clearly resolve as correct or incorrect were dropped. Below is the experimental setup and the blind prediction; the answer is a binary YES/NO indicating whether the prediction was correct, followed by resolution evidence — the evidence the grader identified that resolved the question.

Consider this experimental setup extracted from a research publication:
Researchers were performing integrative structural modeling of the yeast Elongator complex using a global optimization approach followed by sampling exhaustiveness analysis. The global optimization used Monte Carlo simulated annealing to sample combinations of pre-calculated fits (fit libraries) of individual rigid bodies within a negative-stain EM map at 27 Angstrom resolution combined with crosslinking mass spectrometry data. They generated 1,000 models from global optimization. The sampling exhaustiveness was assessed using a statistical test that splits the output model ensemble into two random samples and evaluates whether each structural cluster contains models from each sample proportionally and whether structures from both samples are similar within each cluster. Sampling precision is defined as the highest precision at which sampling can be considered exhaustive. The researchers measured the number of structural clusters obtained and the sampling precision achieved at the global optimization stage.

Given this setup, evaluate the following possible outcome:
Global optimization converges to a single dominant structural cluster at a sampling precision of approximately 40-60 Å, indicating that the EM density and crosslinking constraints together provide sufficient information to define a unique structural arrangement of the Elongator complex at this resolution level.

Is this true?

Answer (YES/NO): NO